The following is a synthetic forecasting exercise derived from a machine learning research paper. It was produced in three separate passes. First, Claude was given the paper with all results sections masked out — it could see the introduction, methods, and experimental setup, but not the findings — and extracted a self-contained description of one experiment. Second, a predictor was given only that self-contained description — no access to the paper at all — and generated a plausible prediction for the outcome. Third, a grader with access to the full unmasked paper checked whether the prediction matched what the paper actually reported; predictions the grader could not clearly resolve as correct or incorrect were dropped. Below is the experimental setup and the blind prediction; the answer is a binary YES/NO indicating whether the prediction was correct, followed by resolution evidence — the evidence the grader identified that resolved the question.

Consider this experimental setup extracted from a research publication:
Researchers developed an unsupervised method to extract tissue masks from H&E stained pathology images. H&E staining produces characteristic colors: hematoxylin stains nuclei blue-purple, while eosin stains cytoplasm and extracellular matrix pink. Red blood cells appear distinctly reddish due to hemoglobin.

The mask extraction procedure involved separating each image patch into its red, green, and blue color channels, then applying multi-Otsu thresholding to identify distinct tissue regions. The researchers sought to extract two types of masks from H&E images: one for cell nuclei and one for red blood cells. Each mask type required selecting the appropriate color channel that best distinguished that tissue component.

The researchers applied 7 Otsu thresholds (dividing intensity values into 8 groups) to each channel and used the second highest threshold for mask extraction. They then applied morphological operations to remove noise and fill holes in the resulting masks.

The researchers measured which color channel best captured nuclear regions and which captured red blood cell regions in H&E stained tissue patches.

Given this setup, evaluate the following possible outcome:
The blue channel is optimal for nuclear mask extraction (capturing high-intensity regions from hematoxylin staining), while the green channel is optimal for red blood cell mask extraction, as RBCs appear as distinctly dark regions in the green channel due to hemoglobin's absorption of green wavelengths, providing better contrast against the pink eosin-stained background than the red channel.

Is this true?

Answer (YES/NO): NO